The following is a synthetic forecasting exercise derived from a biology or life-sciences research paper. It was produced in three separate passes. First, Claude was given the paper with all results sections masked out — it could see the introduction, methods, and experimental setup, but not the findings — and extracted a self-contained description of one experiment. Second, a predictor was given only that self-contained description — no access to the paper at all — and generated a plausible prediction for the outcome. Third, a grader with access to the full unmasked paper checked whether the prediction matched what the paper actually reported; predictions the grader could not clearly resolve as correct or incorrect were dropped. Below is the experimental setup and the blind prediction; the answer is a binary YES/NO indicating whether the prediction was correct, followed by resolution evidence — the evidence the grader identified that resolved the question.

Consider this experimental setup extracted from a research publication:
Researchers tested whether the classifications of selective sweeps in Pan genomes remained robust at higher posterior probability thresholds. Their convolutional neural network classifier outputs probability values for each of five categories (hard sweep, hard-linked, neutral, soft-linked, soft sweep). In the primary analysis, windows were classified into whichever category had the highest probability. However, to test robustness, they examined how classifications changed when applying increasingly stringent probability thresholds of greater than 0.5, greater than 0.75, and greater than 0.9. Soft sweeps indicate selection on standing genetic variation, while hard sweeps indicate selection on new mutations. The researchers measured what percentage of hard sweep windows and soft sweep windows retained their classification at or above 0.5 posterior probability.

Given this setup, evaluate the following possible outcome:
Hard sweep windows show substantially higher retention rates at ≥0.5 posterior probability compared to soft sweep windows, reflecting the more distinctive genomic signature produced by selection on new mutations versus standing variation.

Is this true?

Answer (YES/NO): NO